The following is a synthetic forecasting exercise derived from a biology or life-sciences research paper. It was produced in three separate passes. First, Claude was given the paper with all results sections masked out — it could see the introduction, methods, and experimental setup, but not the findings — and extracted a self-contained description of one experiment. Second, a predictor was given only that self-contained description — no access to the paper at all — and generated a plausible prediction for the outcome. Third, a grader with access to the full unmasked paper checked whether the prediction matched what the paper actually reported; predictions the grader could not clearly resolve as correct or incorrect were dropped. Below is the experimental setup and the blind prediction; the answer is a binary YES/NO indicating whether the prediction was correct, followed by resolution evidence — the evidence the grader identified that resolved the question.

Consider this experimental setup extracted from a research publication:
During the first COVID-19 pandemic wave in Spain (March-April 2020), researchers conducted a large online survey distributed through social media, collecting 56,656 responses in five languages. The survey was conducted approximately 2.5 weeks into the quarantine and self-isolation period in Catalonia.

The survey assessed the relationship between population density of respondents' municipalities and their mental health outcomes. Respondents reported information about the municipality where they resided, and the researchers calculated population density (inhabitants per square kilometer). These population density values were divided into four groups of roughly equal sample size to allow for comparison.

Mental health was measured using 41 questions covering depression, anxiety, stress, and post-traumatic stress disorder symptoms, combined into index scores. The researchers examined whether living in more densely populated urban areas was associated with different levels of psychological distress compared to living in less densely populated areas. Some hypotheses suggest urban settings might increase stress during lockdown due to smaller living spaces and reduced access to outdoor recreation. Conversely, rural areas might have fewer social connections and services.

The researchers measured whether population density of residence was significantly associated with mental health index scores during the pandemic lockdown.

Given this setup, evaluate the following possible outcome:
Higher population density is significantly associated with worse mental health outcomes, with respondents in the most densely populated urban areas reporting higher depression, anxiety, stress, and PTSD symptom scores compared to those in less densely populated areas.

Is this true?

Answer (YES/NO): NO